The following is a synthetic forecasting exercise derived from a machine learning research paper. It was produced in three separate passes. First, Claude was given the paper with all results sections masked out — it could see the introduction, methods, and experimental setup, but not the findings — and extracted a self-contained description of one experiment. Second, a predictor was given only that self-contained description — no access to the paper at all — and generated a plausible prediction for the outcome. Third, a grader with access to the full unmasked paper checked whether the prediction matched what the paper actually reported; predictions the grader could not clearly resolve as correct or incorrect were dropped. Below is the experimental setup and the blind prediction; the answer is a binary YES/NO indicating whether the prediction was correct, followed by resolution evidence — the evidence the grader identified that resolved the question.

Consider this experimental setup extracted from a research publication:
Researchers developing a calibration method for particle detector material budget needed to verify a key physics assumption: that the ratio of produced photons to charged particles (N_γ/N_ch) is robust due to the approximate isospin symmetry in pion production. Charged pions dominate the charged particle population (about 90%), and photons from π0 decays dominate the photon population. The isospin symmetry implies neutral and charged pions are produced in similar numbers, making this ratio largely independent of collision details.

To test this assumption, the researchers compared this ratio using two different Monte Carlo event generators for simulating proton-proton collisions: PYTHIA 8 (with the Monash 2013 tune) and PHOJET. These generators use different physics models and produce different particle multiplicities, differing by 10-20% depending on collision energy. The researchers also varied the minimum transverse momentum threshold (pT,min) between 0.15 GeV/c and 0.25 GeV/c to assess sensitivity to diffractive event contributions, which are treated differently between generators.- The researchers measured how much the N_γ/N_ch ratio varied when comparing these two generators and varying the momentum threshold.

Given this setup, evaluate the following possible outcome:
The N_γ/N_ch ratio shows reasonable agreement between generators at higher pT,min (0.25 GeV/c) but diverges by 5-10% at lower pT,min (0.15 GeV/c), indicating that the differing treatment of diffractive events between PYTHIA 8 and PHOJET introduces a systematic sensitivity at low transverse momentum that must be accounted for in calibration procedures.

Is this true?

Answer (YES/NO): NO